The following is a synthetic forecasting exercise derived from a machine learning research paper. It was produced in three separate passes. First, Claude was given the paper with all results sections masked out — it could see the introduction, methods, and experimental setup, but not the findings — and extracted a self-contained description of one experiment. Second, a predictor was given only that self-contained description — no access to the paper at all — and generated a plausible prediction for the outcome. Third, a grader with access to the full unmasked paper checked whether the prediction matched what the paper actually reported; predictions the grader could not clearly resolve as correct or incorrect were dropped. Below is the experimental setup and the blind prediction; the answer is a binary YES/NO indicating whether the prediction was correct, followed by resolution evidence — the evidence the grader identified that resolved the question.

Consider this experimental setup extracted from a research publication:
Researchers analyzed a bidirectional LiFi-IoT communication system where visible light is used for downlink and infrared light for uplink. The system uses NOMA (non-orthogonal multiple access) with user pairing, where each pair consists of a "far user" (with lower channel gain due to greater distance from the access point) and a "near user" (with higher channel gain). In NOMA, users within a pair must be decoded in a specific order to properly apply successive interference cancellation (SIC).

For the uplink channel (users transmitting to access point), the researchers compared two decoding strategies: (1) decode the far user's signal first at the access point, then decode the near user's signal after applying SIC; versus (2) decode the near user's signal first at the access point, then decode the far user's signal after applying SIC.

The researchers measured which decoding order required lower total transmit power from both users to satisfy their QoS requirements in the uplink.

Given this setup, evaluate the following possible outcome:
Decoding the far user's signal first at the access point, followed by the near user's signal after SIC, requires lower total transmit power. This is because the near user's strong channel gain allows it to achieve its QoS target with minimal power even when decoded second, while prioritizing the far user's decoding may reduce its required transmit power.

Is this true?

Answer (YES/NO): NO